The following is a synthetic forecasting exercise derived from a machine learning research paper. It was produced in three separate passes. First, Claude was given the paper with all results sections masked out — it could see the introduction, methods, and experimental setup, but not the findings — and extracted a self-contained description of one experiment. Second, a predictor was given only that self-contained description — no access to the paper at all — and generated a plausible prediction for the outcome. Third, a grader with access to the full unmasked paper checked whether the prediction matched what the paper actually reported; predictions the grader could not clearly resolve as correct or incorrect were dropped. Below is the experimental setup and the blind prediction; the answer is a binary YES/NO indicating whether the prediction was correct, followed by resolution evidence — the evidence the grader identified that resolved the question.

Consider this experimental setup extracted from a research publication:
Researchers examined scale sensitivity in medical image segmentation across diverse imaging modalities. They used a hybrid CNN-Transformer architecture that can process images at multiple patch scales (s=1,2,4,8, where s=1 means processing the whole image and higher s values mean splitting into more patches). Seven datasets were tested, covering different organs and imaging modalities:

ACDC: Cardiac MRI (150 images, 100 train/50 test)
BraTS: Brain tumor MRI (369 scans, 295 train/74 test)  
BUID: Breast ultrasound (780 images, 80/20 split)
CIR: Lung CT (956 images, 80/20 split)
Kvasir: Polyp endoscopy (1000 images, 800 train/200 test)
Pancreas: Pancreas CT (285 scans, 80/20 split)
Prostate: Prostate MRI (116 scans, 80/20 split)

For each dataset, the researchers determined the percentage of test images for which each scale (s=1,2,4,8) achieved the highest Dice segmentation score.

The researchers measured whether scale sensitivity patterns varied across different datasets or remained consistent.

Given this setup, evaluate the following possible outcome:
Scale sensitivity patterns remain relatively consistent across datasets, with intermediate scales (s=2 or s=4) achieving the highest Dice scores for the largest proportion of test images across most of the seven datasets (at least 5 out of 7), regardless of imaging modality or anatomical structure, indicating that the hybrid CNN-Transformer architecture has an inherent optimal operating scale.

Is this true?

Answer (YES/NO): NO